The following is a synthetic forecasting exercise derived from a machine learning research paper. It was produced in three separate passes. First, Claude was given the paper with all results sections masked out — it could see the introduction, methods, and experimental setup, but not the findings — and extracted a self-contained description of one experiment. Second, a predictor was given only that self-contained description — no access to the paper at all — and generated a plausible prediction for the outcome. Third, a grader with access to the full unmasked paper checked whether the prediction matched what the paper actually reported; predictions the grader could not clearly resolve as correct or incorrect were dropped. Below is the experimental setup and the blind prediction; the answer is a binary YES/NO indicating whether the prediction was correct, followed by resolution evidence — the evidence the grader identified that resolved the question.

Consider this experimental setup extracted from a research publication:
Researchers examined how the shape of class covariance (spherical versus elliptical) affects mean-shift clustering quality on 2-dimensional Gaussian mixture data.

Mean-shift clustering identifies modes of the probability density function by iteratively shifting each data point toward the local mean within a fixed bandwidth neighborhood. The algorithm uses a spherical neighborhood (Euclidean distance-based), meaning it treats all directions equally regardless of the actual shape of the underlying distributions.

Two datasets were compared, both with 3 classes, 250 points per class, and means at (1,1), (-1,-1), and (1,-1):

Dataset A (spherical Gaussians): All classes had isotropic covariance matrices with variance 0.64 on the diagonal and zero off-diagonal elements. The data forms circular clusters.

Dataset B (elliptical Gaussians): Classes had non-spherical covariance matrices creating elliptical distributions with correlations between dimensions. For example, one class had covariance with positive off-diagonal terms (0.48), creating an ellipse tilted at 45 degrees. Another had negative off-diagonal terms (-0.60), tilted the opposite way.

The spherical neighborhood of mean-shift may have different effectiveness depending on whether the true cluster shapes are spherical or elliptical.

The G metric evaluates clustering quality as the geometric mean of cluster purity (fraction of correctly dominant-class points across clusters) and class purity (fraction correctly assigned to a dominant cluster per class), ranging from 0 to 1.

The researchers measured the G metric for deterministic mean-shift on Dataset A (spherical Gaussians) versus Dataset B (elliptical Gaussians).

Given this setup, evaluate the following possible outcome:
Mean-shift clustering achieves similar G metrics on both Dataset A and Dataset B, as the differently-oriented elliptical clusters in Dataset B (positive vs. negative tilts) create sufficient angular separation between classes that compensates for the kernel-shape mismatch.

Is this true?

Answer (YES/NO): NO